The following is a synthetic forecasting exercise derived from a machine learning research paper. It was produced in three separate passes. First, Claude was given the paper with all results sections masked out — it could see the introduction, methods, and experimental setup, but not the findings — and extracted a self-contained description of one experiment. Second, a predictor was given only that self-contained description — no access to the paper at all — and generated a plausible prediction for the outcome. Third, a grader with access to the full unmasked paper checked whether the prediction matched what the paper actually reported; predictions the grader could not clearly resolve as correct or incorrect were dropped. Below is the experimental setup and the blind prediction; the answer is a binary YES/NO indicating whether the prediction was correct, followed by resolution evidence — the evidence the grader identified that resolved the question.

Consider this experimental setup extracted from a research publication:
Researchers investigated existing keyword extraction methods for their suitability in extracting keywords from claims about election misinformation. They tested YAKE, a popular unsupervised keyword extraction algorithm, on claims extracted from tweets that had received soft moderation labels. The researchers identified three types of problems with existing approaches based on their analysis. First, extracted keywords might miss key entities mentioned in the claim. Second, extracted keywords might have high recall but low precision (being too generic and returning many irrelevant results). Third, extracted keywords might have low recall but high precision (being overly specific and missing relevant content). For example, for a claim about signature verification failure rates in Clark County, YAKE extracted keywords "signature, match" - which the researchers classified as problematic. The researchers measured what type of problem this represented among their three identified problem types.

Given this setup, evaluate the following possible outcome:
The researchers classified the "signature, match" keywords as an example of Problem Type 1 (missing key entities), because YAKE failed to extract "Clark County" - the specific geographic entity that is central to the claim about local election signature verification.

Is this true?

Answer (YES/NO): NO